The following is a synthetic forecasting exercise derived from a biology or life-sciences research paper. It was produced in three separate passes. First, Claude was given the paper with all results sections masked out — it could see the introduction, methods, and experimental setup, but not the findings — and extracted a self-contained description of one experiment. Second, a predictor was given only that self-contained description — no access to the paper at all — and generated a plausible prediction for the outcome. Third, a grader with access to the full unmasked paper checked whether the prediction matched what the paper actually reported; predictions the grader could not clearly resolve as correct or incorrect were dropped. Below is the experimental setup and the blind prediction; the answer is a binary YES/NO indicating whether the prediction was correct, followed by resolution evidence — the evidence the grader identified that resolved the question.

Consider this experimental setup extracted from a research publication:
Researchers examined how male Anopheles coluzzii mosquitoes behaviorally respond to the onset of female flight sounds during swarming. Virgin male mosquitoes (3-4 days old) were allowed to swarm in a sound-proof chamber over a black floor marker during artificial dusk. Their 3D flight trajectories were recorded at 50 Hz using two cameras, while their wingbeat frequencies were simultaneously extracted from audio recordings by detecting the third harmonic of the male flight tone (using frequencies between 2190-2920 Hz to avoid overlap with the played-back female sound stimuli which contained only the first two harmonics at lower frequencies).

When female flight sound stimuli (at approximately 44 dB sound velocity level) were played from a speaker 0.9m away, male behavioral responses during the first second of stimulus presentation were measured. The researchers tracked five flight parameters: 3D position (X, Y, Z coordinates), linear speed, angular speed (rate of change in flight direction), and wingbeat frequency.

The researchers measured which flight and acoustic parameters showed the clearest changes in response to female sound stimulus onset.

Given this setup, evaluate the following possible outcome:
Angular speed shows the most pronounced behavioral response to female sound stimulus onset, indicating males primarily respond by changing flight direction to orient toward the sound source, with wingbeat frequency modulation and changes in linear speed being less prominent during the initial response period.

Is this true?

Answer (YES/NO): NO